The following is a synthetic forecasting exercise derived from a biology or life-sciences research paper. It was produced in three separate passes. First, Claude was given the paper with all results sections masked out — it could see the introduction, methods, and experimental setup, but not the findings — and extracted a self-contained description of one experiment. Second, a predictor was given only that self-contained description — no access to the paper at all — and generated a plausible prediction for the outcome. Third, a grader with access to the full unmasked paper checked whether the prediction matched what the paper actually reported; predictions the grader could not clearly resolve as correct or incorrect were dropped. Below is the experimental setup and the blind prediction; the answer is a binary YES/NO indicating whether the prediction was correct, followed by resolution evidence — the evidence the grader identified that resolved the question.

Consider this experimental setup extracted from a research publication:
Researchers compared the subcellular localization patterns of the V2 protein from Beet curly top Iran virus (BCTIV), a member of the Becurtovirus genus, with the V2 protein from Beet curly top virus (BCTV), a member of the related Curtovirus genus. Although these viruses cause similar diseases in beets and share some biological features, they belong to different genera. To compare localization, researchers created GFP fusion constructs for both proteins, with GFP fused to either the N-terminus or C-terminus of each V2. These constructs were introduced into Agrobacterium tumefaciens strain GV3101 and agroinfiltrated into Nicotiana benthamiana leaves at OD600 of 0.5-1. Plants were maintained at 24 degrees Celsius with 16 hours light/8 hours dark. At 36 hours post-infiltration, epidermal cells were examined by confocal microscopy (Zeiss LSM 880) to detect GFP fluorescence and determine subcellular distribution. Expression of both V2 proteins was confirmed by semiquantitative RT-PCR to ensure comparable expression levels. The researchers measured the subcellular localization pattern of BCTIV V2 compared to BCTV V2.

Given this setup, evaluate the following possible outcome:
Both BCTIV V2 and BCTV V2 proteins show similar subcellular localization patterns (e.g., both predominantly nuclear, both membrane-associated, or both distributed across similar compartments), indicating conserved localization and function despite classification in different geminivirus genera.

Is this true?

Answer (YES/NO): YES